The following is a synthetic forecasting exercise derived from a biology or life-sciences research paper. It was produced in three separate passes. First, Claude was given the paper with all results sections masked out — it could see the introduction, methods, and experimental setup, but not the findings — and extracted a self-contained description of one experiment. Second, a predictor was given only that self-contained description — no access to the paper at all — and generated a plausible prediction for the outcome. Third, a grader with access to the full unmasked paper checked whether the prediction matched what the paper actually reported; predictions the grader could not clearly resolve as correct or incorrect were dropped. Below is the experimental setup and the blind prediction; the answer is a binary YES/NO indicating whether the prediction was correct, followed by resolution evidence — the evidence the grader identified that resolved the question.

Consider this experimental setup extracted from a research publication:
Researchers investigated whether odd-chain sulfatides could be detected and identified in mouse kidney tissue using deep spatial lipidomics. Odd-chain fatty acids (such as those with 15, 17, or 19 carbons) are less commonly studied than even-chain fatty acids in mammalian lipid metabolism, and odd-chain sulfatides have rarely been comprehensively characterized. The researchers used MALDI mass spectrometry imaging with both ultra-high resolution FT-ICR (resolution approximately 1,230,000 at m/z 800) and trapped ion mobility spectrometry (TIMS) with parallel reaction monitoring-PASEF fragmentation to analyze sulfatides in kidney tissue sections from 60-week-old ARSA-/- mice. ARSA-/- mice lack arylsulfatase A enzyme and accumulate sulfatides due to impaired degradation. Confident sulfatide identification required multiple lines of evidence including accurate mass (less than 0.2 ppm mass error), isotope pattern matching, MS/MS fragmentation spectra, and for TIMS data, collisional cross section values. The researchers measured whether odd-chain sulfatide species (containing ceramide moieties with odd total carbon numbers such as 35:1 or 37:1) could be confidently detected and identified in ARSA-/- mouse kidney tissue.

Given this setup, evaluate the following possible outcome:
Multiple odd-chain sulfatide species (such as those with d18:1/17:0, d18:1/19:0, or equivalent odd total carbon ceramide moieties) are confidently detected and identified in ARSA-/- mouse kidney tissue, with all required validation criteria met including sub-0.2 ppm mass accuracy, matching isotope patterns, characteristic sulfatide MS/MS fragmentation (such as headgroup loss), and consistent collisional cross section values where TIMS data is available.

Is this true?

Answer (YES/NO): YES